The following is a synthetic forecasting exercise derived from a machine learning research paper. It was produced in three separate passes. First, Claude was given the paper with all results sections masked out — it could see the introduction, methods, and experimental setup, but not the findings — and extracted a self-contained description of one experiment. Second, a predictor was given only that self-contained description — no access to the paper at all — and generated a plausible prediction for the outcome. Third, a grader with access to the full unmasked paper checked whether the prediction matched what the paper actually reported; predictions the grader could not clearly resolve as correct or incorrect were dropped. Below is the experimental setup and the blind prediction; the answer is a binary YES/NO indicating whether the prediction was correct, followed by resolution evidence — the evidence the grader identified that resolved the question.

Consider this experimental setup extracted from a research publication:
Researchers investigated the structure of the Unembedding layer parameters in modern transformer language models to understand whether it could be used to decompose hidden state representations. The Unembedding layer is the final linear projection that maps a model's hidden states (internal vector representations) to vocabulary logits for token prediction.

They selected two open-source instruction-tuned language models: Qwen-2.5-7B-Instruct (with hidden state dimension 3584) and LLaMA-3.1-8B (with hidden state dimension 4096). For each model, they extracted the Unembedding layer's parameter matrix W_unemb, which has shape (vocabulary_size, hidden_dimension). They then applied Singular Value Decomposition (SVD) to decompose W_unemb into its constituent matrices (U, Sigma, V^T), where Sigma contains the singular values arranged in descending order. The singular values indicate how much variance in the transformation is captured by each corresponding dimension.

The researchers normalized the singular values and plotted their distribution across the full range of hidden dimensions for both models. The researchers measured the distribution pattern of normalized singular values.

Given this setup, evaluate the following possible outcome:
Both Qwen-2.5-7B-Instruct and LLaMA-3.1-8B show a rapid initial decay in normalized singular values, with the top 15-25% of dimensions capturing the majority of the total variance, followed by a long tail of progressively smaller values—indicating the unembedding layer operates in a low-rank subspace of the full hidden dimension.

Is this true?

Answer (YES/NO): NO